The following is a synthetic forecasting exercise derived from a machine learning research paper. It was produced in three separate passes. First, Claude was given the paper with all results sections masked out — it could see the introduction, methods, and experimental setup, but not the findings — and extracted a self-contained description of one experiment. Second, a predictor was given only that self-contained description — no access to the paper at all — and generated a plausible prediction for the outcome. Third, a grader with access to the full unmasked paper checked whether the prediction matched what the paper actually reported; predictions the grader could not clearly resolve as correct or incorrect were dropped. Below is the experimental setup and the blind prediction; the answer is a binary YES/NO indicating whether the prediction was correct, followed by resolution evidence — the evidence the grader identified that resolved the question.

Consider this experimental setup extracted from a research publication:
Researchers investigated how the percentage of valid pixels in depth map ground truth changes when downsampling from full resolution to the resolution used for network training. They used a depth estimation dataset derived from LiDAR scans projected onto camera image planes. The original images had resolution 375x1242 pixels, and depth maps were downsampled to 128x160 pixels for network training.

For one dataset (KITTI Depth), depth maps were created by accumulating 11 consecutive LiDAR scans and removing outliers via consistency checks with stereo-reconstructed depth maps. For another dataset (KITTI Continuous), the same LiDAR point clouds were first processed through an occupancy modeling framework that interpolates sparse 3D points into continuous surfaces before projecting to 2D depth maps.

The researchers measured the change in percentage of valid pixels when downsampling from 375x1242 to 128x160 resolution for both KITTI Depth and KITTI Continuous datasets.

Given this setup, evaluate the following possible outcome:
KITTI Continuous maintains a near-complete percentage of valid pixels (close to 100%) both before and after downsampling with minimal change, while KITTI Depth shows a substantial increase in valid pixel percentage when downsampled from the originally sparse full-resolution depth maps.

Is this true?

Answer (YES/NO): NO